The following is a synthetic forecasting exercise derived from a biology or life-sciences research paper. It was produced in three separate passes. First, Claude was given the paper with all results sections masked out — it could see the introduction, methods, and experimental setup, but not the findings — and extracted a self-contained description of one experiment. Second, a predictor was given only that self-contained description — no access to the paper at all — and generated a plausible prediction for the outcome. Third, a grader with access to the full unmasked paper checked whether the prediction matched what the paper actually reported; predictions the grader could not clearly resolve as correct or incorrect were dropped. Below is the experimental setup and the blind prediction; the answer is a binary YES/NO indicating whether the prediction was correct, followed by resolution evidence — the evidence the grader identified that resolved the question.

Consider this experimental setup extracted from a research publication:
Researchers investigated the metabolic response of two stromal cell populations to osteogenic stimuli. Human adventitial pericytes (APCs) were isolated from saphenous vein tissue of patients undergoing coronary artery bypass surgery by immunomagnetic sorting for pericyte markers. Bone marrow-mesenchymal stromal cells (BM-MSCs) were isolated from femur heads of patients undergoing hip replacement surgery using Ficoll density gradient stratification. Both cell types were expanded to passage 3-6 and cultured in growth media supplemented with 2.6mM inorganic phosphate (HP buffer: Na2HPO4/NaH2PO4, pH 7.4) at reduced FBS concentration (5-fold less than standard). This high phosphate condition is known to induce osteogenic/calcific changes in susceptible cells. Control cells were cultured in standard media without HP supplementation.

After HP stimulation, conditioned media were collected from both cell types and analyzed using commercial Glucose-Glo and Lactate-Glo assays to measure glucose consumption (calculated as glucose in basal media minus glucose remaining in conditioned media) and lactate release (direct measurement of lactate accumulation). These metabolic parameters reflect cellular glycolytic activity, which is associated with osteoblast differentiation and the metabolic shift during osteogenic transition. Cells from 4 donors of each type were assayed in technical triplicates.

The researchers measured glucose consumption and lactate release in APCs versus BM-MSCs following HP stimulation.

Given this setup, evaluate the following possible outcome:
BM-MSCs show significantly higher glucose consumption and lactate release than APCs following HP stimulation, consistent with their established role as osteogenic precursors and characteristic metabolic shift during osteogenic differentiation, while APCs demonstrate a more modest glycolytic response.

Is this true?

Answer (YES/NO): YES